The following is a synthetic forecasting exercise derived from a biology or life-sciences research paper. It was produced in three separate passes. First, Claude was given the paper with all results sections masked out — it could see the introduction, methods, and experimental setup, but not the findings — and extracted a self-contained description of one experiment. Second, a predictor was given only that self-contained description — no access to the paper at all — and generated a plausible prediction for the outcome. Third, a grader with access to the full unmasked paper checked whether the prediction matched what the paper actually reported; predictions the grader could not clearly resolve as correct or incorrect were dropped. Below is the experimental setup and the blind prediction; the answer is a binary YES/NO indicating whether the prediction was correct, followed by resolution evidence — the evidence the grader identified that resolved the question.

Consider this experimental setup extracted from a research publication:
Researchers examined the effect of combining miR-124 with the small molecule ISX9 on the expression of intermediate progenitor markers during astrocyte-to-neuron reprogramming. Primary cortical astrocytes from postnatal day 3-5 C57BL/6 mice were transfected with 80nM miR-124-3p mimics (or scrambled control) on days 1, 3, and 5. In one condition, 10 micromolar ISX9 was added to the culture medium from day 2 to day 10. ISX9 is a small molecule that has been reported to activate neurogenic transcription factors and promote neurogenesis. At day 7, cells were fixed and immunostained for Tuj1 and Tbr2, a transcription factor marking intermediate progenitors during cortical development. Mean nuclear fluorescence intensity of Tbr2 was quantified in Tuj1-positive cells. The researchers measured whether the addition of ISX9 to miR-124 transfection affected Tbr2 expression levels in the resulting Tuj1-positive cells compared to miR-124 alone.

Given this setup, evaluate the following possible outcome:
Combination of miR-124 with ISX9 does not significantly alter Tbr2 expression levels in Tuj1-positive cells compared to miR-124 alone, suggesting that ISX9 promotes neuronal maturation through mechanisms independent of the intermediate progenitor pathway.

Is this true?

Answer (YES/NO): NO